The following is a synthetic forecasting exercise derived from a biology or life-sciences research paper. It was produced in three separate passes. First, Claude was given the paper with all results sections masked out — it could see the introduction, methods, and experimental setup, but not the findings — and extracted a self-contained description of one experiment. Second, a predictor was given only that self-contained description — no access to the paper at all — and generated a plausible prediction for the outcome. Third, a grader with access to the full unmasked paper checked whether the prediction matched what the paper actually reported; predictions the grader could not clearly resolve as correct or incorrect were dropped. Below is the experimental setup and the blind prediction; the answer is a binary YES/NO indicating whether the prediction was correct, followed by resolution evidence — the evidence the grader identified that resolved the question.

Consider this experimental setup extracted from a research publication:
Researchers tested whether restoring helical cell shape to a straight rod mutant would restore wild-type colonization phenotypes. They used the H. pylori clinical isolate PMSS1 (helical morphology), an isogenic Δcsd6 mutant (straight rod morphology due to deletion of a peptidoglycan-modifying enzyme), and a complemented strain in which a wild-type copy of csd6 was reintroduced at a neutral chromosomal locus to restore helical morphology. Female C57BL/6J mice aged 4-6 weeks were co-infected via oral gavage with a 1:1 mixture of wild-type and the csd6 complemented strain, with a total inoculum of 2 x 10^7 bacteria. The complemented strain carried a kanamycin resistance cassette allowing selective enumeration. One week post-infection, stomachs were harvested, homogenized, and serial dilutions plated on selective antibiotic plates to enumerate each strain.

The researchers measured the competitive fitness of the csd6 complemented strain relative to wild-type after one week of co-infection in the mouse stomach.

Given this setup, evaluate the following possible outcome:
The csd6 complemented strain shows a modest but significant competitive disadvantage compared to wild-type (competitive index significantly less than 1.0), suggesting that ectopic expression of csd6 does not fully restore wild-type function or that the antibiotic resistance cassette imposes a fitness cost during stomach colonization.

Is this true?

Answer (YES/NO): YES